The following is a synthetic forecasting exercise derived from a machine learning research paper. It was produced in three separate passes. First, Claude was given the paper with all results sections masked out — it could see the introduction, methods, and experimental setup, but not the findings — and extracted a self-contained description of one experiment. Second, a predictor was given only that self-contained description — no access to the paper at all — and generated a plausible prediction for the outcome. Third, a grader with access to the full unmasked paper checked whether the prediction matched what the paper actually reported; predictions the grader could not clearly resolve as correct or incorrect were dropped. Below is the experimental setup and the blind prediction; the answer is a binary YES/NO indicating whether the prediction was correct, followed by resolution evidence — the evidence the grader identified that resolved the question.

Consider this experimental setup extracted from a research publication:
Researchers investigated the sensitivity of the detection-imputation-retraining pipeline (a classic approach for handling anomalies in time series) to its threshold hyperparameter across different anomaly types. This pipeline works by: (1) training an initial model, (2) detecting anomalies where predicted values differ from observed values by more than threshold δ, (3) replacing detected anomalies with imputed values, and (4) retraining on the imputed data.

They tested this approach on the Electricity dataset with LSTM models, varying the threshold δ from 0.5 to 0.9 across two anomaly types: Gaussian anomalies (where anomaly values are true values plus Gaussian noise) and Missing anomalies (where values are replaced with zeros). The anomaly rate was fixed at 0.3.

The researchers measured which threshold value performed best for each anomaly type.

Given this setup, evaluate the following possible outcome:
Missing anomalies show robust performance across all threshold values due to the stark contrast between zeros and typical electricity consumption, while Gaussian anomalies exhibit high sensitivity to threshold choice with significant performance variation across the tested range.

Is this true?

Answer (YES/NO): NO